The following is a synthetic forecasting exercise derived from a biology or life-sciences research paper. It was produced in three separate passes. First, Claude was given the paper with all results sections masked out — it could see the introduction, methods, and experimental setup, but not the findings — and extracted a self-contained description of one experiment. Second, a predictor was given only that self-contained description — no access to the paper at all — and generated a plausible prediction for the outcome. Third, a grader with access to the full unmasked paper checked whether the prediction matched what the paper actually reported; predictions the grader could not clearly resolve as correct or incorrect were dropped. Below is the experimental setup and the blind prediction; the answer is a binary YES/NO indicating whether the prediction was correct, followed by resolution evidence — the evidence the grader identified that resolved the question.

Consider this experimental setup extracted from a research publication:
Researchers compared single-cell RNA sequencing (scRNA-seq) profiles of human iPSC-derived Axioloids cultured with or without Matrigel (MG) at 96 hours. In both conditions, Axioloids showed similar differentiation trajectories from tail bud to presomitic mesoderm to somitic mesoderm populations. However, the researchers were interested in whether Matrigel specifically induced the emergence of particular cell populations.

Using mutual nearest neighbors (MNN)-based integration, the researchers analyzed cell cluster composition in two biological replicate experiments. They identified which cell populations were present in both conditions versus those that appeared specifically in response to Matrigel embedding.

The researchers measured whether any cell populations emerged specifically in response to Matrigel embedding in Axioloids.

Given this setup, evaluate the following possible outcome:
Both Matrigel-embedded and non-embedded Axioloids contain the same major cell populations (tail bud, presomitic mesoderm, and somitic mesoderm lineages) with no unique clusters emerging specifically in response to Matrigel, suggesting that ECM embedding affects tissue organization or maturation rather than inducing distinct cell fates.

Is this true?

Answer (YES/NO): NO